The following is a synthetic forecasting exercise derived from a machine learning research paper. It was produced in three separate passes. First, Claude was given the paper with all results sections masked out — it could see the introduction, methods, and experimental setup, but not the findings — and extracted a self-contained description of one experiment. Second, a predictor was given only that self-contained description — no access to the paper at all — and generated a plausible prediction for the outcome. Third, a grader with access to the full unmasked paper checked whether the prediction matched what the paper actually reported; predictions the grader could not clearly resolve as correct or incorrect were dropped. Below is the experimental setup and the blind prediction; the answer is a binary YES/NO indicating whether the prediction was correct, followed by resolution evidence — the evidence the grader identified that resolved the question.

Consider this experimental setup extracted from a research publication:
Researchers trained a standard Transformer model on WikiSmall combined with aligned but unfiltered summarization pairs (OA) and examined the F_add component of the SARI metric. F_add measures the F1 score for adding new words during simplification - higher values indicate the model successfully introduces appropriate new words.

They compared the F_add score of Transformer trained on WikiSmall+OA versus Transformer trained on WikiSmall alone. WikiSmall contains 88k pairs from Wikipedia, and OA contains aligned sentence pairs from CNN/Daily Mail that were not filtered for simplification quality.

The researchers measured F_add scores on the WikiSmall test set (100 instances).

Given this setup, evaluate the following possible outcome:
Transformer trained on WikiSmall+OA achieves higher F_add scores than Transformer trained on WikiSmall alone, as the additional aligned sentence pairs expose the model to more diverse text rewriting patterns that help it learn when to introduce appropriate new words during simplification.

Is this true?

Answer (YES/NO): YES